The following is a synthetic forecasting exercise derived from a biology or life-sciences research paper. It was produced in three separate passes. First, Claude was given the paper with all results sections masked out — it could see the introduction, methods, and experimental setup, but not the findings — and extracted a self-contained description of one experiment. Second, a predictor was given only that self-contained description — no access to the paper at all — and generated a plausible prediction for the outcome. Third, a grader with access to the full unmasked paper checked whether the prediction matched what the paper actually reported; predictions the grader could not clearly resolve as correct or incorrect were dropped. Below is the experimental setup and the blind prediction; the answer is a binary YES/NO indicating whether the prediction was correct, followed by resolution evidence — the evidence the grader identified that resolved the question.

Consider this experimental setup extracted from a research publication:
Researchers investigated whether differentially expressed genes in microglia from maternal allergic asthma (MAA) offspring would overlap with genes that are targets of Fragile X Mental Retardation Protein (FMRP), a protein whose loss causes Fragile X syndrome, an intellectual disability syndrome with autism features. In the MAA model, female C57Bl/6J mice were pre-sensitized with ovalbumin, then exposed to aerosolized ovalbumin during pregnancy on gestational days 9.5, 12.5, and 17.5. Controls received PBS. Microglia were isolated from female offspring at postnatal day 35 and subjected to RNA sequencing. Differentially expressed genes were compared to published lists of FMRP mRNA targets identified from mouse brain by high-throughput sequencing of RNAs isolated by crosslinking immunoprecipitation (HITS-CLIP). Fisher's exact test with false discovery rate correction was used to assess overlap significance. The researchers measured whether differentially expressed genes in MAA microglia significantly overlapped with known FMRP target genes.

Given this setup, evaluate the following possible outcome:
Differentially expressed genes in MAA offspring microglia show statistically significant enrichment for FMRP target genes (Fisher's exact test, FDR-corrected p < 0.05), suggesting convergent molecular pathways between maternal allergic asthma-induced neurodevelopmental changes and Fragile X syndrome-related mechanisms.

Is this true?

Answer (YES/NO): YES